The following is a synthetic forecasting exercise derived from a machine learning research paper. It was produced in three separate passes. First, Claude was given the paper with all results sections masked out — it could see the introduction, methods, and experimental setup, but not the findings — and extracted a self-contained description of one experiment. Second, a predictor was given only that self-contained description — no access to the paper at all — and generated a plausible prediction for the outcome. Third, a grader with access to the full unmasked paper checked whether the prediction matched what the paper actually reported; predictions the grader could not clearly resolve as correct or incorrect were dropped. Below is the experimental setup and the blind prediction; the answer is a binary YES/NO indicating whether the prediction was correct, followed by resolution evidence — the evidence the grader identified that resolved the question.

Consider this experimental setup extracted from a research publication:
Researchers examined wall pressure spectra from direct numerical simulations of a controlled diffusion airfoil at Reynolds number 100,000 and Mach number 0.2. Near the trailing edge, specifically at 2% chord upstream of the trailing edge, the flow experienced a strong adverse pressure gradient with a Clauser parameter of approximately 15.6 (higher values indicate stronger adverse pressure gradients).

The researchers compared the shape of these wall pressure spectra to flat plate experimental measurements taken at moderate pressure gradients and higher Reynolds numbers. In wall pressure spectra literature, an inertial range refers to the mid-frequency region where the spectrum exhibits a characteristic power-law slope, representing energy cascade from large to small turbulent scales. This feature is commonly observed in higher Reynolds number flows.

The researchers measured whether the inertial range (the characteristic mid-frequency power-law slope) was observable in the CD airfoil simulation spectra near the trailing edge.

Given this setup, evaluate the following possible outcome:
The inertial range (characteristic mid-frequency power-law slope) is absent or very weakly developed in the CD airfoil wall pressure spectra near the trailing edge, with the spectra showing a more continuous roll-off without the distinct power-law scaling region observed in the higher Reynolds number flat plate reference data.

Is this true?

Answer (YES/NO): YES